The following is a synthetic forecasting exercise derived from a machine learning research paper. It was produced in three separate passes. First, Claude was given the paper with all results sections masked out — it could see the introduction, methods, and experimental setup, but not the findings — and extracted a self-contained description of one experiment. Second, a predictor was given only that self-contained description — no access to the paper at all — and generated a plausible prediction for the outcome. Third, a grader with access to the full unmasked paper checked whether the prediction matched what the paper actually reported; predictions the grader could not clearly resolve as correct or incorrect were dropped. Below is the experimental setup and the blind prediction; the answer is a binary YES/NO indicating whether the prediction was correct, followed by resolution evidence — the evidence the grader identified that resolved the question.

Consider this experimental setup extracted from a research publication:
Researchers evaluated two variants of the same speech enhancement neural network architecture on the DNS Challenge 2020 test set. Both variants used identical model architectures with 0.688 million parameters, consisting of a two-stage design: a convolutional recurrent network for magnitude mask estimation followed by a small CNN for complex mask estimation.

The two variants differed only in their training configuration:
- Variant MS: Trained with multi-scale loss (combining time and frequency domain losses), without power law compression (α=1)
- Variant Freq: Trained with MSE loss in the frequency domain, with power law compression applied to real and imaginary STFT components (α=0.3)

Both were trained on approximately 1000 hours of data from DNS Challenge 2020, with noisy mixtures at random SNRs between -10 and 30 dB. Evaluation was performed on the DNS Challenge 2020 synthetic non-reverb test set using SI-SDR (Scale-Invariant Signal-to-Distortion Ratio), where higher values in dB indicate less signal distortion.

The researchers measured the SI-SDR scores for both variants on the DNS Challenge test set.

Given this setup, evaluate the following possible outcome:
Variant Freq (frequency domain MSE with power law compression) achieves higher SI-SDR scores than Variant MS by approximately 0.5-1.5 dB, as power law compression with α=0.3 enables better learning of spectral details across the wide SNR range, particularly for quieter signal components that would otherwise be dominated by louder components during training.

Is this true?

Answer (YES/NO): NO